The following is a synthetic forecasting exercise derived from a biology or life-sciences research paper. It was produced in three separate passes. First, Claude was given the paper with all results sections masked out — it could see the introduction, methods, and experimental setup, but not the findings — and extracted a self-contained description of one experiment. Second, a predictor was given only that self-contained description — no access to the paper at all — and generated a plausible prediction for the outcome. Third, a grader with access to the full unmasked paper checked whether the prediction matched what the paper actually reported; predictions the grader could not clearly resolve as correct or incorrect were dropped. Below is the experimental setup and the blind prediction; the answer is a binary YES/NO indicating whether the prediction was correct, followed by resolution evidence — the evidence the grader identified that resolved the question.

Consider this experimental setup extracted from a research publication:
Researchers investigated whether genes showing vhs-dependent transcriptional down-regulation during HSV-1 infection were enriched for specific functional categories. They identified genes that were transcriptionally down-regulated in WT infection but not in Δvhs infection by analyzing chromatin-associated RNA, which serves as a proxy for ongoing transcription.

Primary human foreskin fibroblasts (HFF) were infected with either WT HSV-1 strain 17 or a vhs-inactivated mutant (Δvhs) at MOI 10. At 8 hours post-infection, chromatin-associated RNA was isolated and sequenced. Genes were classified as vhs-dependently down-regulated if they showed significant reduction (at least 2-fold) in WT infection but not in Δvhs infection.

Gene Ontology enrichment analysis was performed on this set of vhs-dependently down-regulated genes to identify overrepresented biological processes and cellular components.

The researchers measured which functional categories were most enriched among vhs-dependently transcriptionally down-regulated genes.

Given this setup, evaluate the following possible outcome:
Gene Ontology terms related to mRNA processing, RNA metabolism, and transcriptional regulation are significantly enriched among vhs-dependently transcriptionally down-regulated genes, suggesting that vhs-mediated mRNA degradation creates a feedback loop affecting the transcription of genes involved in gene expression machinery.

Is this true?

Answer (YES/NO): NO